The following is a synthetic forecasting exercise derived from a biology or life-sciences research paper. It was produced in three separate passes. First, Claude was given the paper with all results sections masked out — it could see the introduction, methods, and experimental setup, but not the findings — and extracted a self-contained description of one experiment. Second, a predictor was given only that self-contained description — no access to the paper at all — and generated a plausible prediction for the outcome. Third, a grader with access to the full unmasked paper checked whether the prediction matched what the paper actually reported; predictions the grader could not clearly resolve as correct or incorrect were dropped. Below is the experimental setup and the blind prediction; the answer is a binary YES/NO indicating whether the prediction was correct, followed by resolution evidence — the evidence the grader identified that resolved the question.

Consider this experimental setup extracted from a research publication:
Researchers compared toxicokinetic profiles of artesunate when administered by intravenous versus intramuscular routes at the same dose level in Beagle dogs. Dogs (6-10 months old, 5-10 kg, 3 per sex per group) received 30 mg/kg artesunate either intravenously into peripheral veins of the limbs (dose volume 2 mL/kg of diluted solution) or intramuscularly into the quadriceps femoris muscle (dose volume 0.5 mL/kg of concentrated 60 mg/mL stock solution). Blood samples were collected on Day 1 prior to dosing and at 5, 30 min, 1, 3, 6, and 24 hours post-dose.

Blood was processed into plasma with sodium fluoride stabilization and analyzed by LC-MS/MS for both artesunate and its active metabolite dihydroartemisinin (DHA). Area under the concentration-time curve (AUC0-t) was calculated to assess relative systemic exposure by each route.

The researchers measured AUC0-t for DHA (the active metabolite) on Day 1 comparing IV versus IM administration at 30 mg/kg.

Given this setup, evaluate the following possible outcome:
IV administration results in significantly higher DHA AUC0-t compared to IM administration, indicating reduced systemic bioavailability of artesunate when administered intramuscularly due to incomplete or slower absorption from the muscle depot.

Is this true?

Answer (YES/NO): NO